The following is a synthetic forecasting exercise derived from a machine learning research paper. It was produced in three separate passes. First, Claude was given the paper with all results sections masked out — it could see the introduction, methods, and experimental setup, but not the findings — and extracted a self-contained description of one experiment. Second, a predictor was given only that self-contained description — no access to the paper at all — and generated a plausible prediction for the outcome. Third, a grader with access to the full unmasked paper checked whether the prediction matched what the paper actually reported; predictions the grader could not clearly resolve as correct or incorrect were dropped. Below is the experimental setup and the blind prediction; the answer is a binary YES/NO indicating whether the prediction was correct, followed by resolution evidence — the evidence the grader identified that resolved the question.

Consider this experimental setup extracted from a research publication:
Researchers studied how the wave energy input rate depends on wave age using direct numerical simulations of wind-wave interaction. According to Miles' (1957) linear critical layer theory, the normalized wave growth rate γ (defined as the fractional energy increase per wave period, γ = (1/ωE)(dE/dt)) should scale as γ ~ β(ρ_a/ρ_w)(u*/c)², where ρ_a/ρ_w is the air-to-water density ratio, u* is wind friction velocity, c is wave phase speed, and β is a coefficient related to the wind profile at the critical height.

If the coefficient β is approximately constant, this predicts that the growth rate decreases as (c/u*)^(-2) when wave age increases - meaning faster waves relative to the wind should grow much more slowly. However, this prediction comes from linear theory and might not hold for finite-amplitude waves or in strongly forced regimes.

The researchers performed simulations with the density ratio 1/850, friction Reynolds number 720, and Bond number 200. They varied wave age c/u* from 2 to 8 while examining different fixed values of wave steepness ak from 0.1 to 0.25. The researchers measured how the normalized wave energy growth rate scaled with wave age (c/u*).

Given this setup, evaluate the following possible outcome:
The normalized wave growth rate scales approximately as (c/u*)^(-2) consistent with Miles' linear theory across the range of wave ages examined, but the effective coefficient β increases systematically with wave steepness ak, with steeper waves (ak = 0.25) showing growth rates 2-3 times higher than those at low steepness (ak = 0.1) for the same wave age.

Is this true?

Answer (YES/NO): NO